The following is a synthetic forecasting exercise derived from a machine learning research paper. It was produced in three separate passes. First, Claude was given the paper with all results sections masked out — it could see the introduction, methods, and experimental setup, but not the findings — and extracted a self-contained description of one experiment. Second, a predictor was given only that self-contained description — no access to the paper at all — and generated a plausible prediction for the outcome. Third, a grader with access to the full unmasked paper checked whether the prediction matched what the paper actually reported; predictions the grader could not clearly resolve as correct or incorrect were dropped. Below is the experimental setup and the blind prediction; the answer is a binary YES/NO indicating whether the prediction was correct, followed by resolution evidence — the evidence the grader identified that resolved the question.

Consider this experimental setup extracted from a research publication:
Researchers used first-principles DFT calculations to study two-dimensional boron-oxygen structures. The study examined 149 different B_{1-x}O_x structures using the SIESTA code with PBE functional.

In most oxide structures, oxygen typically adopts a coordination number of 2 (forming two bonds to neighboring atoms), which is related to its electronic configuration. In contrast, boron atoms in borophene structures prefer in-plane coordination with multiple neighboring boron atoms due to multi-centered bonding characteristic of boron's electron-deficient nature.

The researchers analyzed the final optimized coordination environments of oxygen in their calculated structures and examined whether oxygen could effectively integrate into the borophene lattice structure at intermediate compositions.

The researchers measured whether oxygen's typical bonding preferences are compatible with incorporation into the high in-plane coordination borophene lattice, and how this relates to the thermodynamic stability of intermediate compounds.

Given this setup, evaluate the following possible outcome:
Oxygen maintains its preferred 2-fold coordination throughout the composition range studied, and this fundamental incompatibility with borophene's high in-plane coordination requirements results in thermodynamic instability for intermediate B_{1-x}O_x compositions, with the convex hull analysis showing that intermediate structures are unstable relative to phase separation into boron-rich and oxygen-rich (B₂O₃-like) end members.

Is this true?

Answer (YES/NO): YES